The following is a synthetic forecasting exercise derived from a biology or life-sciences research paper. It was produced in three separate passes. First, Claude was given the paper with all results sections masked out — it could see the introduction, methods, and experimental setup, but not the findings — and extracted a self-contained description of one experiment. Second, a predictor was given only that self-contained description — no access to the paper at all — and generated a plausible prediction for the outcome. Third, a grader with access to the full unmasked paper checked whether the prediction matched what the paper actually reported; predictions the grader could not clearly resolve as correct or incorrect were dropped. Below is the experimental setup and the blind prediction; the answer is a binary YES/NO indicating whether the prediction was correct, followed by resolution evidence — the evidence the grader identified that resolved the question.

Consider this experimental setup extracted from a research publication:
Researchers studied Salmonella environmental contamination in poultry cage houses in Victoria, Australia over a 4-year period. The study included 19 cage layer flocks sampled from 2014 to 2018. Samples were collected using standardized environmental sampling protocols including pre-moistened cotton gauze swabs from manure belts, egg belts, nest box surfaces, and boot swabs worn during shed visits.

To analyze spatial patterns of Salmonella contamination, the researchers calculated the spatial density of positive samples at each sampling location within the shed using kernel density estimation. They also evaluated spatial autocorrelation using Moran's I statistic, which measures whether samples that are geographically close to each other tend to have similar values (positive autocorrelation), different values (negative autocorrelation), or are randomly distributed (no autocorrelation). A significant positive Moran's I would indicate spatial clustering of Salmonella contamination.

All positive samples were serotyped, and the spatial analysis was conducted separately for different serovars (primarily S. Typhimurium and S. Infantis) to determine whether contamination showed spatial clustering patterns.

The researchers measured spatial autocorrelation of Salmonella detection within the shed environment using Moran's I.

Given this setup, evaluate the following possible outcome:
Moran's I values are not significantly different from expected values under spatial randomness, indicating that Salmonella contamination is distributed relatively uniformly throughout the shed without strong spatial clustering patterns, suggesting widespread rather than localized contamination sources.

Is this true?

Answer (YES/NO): NO